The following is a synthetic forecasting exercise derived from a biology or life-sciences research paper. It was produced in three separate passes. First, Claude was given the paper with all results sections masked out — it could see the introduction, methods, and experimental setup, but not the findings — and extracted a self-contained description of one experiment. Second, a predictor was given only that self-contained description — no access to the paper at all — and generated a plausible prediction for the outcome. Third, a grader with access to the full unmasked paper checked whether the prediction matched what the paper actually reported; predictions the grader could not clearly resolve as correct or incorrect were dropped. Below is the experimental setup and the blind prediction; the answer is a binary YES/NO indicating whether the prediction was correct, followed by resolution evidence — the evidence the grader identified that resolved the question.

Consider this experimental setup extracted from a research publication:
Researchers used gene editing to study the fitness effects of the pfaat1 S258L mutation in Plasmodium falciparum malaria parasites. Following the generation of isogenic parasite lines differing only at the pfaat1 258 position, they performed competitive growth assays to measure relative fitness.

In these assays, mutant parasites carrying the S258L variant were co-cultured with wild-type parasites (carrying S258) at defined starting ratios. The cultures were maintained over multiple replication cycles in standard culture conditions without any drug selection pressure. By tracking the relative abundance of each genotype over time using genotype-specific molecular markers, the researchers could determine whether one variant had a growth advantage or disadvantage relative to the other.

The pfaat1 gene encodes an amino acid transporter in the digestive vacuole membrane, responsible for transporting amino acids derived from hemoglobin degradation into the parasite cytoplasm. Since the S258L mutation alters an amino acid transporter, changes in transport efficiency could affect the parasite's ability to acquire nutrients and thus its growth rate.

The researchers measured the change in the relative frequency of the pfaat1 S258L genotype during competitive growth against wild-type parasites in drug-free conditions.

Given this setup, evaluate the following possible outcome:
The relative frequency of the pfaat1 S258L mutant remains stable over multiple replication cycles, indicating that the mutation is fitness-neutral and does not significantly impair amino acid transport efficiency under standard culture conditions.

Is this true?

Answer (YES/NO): NO